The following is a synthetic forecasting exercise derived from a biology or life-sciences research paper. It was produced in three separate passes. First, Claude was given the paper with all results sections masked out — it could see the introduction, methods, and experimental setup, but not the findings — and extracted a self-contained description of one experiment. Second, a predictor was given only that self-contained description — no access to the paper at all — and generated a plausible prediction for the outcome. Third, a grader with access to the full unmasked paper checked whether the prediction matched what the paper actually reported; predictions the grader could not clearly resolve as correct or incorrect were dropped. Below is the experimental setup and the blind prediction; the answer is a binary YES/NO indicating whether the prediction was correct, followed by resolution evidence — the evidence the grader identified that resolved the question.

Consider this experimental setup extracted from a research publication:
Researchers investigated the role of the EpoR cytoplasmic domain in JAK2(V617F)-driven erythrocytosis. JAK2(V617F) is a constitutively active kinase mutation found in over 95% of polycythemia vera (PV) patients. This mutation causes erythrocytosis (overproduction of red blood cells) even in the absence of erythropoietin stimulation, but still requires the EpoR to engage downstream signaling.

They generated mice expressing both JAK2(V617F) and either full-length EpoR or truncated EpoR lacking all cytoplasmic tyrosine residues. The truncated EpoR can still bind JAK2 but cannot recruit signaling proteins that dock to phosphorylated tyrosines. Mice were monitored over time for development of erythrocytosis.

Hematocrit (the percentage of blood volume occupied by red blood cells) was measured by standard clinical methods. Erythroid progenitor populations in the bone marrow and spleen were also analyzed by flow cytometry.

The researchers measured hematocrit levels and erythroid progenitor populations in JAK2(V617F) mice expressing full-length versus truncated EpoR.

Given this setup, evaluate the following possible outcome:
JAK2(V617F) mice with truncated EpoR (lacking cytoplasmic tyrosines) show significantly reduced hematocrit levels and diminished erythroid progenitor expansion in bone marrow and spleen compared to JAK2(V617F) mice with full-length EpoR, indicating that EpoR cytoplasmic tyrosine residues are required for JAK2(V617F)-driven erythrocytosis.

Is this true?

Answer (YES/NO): YES